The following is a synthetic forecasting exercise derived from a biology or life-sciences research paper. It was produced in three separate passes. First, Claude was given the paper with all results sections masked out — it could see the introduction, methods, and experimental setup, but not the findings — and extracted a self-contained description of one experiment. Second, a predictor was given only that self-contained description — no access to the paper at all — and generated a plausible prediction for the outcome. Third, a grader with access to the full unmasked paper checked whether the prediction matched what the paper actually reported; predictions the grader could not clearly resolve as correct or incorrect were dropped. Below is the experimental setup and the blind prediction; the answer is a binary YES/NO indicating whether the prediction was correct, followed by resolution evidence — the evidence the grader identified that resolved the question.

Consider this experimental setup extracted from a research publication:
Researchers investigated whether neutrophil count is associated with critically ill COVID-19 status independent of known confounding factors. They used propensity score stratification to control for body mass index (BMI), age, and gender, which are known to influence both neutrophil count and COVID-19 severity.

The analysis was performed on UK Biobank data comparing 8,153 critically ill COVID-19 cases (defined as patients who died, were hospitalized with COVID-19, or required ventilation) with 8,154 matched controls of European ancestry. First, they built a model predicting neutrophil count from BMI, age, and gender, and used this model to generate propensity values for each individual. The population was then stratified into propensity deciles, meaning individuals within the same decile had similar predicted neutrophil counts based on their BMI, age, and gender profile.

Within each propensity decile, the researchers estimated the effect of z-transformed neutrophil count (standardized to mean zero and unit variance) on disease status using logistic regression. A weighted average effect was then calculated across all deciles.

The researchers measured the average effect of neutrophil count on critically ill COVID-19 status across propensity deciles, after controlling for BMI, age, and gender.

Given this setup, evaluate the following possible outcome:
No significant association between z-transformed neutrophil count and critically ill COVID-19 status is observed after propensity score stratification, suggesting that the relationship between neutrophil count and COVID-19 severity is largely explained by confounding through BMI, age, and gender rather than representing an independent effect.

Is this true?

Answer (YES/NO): NO